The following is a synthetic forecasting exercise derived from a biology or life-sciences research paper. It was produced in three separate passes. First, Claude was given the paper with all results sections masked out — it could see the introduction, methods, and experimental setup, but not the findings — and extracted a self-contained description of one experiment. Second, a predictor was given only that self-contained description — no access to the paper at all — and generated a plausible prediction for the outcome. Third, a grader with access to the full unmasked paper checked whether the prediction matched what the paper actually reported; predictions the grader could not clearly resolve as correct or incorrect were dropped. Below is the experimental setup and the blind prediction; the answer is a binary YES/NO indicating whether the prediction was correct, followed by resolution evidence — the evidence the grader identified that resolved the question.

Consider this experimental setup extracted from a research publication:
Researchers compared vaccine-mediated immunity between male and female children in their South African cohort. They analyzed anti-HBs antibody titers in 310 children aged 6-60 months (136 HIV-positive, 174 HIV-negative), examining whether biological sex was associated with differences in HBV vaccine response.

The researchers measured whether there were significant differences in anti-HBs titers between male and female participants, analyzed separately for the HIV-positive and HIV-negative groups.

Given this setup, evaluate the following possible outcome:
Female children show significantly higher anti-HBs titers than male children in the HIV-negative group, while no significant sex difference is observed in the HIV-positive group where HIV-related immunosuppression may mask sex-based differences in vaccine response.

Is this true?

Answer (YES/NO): NO